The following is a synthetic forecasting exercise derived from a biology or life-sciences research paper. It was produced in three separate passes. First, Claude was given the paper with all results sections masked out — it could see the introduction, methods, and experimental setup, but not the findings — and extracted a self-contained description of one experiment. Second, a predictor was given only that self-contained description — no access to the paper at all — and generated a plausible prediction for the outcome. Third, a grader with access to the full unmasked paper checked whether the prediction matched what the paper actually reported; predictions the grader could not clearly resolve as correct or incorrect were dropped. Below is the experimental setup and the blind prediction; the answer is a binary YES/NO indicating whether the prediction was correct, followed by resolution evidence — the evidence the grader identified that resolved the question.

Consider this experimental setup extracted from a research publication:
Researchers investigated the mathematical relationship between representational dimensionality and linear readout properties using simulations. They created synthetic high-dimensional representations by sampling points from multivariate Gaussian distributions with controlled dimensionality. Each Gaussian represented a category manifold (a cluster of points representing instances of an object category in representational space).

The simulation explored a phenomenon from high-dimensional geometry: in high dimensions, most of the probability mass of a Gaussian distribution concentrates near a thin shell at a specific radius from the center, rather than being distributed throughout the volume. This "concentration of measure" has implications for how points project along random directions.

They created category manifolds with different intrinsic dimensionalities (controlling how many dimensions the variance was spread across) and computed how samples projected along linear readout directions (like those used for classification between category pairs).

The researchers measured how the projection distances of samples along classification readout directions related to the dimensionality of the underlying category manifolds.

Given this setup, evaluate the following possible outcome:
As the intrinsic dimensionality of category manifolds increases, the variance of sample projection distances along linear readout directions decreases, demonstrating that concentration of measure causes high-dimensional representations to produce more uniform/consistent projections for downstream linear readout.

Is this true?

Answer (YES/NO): YES